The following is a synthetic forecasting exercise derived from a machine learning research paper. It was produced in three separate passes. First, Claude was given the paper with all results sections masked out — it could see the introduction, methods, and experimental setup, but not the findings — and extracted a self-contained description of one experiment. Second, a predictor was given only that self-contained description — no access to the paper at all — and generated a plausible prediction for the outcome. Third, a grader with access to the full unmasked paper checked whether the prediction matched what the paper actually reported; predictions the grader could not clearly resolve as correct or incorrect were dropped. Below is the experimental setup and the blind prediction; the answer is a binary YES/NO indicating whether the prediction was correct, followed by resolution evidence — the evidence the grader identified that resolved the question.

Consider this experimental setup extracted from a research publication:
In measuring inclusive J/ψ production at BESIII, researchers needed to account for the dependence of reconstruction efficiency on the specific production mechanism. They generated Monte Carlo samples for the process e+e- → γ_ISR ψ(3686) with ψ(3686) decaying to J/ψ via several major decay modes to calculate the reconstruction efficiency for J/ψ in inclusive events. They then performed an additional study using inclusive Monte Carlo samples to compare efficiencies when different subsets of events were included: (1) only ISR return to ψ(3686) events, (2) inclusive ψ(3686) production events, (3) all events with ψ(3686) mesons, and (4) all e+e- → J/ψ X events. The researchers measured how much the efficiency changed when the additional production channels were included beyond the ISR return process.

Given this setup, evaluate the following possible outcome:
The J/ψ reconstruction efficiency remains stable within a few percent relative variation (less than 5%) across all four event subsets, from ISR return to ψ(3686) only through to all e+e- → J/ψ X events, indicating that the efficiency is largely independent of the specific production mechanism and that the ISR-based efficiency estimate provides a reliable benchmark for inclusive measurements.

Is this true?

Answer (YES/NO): YES